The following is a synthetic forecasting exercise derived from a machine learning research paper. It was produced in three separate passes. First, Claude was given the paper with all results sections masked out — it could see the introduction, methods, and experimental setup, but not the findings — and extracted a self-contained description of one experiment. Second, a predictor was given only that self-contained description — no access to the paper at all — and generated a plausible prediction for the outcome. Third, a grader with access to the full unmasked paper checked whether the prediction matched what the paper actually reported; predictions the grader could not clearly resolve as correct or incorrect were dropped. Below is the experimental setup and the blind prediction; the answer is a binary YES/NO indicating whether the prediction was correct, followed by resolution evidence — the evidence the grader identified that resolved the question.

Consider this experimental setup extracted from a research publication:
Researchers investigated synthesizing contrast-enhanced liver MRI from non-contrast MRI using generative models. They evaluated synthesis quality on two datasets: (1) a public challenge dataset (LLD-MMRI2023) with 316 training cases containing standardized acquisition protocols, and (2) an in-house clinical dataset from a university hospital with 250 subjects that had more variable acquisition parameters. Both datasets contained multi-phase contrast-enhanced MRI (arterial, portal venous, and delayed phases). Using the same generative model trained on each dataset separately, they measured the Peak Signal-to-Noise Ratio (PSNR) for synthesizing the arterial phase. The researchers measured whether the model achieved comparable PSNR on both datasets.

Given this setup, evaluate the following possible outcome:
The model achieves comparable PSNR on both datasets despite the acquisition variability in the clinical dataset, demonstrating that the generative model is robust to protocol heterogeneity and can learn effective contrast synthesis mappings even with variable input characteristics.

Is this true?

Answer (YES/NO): YES